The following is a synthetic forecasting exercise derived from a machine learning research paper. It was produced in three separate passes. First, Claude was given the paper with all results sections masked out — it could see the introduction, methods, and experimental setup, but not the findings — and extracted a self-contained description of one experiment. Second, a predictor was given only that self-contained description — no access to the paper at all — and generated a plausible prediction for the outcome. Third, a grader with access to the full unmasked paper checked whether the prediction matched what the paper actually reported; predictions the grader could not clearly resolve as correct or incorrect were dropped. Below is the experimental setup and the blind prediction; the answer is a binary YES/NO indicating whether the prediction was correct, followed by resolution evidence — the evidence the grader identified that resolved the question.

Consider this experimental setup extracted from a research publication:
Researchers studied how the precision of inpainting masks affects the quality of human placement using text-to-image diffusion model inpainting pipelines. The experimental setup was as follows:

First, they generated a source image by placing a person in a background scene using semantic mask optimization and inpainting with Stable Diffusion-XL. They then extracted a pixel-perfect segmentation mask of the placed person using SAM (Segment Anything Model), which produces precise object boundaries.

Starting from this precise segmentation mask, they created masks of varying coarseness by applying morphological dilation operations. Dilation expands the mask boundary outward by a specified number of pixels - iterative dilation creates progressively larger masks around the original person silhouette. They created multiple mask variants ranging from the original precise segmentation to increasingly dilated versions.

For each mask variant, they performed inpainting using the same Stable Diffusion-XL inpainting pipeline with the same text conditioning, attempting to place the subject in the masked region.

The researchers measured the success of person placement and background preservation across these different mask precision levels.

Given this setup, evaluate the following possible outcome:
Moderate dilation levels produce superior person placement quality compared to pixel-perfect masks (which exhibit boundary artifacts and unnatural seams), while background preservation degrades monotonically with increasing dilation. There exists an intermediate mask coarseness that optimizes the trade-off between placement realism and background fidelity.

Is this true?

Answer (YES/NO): NO